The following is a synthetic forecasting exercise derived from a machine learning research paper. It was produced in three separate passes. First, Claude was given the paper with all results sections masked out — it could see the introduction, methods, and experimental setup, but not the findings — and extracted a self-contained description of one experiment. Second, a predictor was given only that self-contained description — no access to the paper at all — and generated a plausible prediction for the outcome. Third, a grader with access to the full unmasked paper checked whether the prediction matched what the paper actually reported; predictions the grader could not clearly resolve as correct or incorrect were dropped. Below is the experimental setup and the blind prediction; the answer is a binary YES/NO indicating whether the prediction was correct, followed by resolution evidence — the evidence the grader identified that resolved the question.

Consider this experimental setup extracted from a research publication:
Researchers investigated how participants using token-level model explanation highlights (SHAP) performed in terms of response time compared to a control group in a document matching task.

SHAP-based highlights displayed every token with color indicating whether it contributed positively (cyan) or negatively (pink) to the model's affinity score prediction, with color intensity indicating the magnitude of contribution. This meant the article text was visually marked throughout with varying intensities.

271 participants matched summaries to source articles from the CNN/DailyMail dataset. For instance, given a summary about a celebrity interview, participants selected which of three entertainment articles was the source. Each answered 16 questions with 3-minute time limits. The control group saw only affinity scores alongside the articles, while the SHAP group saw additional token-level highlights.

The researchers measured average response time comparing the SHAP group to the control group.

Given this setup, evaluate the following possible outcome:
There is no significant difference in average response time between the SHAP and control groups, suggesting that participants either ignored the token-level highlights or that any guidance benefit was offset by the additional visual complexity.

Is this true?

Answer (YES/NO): NO